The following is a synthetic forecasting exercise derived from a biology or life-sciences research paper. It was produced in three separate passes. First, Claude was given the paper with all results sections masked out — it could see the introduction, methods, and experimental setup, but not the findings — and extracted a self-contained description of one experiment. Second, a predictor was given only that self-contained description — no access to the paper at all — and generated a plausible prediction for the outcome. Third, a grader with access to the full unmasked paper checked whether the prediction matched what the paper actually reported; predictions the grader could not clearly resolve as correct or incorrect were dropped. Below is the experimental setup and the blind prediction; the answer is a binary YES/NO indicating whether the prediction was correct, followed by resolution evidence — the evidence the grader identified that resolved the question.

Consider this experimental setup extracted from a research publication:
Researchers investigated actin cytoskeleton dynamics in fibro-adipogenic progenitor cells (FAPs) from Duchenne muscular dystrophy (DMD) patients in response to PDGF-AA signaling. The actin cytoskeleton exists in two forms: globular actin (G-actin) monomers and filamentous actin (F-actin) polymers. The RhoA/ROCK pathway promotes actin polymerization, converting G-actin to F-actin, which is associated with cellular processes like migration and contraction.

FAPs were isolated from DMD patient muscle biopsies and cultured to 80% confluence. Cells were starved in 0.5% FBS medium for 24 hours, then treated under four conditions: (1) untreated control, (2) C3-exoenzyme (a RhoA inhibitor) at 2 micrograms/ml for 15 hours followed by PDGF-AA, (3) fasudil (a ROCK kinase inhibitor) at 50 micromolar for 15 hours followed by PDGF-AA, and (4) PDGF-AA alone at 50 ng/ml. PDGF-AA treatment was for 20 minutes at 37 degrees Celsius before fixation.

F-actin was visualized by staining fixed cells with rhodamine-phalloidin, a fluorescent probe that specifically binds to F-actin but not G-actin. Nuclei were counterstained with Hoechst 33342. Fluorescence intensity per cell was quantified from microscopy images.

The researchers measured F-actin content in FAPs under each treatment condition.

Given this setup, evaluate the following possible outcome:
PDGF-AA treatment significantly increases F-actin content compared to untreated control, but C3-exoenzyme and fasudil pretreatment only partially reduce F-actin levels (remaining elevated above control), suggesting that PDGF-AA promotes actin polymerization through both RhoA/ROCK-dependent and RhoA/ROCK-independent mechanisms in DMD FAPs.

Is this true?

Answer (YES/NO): NO